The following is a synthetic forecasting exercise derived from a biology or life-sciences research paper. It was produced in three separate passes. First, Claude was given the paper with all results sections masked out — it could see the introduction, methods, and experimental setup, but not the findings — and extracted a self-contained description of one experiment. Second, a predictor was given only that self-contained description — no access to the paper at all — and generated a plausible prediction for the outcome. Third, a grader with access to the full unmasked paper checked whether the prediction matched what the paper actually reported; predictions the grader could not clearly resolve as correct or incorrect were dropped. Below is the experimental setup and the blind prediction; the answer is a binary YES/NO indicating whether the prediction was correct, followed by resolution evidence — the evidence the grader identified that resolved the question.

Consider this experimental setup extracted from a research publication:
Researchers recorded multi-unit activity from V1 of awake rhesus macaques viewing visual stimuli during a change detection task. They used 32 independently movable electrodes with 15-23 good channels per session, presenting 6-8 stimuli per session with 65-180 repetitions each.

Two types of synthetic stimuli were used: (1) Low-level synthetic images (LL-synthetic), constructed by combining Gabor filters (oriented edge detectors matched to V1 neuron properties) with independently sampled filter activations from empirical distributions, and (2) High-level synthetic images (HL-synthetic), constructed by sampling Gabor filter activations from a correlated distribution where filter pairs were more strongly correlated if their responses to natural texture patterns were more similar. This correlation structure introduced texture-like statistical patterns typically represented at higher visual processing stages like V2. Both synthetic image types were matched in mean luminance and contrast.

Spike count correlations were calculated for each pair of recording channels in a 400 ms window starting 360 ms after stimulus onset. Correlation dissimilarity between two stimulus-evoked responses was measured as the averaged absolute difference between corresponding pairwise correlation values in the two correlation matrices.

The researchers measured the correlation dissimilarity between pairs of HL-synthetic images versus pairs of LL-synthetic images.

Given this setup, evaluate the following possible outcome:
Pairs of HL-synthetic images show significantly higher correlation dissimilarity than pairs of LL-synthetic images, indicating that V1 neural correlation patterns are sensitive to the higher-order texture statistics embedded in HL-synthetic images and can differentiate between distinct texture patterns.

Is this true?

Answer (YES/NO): YES